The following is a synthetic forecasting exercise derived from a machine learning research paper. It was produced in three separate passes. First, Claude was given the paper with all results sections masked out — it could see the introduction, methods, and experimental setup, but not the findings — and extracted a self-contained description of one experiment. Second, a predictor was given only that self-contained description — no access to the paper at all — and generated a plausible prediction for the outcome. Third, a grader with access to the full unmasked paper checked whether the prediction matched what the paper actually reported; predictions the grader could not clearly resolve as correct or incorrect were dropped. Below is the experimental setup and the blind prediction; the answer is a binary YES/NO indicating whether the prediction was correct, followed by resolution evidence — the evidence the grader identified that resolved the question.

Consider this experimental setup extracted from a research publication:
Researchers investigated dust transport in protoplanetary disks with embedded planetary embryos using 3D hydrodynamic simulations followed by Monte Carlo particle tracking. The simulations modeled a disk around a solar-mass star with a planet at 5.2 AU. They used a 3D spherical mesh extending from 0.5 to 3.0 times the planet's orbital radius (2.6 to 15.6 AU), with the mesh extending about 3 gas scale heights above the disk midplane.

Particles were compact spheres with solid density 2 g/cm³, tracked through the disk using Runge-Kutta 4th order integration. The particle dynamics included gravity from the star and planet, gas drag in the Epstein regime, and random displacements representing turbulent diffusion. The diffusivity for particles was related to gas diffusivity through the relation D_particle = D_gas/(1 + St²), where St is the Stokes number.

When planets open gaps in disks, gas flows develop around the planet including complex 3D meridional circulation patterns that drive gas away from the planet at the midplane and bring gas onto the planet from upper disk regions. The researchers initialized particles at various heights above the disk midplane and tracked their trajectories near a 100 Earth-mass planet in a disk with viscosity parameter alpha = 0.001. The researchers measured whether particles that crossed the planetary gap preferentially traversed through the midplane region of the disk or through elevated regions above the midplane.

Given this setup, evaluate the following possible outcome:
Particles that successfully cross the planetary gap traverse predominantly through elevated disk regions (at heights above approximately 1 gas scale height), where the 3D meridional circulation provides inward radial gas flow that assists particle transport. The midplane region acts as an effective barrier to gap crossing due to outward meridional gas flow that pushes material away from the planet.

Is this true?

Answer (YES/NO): YES